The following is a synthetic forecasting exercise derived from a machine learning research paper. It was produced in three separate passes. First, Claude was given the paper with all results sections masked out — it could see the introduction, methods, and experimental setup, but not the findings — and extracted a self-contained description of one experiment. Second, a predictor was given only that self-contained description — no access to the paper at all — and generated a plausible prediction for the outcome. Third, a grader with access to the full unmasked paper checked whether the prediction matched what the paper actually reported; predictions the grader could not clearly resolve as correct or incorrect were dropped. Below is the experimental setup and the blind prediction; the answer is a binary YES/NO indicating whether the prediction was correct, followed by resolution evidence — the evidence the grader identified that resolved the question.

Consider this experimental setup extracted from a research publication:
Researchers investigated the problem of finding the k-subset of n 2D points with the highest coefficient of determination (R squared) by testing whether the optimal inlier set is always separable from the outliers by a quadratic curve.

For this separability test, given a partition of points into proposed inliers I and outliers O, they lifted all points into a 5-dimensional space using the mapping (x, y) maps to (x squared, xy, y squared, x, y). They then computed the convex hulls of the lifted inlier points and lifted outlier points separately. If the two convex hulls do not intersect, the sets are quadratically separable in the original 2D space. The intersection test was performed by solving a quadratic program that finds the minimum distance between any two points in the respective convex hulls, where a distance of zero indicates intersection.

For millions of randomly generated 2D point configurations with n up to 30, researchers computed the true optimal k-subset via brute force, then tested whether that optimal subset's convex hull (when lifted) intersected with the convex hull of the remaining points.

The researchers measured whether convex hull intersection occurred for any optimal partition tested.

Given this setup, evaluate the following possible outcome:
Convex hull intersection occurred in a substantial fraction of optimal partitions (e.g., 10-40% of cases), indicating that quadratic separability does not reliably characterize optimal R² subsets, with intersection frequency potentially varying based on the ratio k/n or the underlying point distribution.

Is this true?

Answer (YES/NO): NO